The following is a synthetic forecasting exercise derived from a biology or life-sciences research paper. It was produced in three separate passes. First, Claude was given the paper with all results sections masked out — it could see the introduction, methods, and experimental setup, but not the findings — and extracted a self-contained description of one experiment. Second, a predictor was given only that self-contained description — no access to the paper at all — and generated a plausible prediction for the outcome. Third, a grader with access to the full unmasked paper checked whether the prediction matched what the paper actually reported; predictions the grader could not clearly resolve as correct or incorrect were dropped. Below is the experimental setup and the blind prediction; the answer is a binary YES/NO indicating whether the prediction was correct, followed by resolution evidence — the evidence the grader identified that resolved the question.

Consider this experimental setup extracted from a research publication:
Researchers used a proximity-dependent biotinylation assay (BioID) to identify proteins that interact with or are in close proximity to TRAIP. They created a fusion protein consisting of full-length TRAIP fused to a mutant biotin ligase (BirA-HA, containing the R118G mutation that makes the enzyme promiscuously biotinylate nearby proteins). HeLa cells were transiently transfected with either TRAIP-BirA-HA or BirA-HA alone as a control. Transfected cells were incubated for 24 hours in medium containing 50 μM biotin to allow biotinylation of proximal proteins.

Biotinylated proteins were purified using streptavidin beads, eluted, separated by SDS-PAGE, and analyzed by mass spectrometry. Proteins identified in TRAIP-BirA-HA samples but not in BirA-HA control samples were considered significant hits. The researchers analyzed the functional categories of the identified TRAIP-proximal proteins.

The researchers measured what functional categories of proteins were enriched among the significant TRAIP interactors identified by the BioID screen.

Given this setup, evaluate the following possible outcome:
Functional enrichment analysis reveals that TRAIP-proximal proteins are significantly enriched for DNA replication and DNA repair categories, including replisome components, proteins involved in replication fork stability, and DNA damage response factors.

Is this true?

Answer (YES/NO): NO